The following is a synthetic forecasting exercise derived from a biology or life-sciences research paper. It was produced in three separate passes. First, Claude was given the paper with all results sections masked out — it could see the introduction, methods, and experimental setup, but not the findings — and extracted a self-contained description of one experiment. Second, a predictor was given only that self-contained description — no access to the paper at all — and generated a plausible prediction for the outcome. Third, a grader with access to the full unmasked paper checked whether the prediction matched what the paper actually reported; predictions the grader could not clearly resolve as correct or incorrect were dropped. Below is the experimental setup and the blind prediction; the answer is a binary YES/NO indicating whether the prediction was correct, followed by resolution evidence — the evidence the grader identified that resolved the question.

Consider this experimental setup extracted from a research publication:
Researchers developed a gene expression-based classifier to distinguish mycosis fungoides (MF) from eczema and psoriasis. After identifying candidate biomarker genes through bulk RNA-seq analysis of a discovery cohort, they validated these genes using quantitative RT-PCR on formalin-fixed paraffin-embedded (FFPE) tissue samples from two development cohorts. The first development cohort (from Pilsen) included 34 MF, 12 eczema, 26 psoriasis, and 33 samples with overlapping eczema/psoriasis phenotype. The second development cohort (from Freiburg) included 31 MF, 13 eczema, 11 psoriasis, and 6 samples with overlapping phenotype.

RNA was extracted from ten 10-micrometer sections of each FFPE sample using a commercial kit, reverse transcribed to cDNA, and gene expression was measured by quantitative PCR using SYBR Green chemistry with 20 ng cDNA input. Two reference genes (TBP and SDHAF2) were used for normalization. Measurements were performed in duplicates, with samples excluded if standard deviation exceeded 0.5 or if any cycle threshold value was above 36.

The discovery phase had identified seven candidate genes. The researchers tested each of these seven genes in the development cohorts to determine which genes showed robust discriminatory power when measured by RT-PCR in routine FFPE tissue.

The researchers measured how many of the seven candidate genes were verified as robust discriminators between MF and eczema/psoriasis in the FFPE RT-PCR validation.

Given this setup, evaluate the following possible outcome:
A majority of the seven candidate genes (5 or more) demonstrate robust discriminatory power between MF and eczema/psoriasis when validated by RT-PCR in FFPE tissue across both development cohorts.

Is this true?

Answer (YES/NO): YES